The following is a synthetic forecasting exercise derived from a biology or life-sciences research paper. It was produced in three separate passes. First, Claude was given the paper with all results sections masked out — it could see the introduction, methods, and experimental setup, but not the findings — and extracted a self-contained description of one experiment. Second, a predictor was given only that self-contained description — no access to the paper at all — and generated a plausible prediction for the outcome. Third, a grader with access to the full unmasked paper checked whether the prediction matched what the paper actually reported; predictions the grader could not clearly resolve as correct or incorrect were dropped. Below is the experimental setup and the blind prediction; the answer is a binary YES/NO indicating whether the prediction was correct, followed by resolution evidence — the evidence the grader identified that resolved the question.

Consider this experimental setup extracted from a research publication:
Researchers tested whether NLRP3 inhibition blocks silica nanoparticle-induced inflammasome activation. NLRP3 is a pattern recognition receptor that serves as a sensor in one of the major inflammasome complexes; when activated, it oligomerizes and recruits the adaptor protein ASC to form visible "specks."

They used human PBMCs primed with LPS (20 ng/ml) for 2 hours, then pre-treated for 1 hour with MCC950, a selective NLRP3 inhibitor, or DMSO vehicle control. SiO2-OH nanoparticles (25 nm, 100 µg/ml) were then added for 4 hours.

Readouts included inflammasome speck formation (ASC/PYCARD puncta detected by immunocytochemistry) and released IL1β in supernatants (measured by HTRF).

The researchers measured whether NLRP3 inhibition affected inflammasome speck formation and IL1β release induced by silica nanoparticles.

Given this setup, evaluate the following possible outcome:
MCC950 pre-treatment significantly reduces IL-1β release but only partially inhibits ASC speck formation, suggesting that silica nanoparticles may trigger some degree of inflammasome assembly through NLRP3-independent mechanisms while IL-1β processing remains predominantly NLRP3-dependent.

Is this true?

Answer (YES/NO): YES